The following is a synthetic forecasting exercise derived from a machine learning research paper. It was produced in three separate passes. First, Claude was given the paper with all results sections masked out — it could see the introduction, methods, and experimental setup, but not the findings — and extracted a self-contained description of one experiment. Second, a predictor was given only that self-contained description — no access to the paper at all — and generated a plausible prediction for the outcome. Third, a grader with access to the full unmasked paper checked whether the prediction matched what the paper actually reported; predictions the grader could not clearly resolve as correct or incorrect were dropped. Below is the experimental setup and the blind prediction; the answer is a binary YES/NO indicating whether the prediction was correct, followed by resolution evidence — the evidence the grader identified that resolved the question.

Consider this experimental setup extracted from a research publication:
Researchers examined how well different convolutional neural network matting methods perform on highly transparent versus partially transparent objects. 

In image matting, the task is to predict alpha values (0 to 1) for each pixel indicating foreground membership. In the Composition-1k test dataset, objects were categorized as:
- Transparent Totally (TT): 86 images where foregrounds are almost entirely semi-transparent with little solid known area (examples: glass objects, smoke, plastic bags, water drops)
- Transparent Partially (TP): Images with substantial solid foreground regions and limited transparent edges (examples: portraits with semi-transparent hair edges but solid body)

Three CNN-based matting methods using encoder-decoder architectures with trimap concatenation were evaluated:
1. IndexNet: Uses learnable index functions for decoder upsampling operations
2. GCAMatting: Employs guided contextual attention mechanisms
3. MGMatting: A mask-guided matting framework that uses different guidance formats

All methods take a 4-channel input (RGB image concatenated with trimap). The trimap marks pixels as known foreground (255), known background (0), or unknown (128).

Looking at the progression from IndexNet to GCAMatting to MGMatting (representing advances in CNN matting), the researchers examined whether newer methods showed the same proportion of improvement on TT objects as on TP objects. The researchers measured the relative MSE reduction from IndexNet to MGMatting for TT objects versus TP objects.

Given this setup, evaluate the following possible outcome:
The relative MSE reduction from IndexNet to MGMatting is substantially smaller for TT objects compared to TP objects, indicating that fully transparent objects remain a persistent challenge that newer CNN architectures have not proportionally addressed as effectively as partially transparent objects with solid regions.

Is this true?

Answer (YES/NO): NO